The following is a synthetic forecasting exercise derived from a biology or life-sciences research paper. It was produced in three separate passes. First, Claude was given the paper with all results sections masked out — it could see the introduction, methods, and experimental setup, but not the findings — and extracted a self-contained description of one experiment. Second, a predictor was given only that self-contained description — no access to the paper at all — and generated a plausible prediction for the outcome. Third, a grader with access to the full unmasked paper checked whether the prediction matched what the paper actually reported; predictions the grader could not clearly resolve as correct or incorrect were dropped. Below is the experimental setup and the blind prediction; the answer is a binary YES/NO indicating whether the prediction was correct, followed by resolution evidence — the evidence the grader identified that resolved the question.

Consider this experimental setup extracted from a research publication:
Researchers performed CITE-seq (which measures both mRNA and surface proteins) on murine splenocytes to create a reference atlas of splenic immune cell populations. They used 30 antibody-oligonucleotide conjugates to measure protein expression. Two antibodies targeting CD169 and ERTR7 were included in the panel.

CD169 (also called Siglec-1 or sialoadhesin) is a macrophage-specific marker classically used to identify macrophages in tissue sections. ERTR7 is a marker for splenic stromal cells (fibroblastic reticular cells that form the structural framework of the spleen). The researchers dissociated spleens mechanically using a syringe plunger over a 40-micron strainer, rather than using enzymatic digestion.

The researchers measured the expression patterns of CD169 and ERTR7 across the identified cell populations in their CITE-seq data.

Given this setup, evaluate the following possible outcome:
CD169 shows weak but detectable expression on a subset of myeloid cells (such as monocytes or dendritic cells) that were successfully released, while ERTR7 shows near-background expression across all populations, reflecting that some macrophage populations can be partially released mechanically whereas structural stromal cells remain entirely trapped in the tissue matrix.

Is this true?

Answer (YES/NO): NO